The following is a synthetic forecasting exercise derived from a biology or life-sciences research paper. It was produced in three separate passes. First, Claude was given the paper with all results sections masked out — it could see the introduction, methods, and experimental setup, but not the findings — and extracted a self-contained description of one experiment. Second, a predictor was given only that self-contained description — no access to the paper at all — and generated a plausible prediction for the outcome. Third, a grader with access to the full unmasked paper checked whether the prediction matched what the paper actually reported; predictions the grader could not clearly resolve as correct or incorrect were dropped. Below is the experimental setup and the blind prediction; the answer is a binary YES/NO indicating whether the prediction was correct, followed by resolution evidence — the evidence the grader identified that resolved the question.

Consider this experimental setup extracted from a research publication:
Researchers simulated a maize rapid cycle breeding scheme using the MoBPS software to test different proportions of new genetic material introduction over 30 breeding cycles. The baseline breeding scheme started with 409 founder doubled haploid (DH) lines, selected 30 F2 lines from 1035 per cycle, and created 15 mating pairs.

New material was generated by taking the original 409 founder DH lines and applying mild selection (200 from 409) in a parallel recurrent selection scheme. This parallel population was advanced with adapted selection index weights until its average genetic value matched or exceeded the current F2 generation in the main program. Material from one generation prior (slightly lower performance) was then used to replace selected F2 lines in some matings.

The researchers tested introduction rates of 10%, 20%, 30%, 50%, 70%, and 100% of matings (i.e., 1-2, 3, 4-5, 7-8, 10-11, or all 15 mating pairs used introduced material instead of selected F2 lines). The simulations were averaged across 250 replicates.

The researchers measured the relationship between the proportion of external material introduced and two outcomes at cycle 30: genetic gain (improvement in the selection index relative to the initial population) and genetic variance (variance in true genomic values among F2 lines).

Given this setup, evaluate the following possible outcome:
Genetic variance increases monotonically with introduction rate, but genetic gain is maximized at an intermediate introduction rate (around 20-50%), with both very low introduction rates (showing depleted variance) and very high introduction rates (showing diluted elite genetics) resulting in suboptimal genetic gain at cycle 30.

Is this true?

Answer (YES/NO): YES